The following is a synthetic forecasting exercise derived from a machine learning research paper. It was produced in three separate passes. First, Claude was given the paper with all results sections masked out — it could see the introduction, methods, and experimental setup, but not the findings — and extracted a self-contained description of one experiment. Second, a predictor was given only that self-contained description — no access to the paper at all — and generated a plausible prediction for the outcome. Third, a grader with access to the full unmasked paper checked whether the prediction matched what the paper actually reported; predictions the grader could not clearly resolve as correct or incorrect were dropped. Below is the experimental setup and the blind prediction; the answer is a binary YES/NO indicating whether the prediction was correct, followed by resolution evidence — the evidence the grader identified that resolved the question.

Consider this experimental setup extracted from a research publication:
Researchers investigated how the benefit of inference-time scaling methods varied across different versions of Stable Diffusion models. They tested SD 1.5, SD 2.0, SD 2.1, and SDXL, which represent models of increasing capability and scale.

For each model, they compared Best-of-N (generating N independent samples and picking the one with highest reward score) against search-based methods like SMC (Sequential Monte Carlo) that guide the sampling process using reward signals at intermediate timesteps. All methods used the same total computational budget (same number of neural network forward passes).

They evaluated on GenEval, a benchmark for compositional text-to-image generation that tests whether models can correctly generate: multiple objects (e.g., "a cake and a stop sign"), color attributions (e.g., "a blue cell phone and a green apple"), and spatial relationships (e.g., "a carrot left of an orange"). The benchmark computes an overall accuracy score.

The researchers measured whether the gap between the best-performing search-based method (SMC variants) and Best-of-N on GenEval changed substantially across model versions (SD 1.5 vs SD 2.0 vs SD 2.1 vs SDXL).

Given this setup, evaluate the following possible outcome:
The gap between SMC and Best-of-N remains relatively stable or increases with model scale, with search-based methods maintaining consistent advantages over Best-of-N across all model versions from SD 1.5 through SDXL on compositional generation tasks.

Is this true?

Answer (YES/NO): YES